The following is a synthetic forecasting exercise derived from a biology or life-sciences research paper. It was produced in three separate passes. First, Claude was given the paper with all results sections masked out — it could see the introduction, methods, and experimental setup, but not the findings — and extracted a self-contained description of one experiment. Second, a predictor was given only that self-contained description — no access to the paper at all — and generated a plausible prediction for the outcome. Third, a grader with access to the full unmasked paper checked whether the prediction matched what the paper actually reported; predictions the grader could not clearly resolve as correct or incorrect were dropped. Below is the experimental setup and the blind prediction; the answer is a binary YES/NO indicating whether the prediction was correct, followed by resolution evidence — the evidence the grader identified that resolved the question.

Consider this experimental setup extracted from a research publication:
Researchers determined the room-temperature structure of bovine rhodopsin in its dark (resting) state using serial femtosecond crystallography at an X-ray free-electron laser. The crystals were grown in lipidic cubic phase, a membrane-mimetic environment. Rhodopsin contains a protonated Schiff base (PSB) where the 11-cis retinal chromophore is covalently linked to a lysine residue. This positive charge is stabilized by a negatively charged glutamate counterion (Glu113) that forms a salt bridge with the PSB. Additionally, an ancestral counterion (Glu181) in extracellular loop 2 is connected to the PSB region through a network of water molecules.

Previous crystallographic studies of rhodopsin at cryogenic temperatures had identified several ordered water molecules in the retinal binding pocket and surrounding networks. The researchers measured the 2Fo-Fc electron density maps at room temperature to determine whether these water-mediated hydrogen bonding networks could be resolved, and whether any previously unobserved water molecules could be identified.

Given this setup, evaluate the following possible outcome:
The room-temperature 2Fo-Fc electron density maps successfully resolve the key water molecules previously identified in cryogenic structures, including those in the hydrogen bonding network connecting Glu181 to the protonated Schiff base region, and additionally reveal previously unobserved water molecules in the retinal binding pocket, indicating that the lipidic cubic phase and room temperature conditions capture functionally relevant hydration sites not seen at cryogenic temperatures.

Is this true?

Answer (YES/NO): YES